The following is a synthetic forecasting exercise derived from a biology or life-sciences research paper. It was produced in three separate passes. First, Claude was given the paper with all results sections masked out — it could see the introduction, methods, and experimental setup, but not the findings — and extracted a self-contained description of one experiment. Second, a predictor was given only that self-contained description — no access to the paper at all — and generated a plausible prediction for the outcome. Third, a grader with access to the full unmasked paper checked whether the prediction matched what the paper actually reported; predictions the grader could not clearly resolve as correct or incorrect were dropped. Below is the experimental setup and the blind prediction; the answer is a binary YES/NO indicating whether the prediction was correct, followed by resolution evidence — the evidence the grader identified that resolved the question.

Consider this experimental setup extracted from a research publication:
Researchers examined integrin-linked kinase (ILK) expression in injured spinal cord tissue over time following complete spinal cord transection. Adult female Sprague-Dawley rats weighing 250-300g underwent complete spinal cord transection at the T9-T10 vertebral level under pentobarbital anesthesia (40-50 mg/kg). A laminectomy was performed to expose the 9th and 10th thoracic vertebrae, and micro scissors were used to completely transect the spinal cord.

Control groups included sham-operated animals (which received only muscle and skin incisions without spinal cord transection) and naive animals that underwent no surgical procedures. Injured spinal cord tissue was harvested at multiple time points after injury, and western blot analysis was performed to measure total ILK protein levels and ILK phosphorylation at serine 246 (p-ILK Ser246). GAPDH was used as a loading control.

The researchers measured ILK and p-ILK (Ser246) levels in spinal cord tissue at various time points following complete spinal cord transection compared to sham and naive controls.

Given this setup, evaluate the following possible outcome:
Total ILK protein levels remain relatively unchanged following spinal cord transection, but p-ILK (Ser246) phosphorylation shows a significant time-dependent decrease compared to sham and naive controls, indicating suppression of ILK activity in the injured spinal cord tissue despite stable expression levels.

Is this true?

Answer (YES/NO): YES